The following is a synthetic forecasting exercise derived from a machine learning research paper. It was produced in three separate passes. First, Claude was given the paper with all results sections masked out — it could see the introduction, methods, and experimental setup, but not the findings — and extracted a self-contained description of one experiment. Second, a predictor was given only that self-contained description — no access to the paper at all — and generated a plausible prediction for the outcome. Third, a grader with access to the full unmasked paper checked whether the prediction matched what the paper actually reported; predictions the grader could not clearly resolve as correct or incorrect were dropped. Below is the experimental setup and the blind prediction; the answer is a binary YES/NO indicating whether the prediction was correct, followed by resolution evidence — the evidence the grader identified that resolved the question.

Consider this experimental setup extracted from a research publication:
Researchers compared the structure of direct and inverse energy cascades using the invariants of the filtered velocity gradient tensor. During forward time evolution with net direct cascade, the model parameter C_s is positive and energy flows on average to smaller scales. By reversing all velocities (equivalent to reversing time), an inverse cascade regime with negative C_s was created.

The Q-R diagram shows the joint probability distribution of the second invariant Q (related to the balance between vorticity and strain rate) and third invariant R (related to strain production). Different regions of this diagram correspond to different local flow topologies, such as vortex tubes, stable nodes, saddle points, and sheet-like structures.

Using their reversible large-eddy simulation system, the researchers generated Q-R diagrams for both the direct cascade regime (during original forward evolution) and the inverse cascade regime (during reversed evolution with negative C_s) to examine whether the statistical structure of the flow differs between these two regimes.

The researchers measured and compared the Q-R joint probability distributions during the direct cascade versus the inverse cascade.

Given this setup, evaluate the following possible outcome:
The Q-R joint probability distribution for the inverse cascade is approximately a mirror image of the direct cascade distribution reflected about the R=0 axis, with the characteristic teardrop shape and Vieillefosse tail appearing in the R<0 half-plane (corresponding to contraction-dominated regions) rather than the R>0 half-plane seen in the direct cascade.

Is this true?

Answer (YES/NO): YES